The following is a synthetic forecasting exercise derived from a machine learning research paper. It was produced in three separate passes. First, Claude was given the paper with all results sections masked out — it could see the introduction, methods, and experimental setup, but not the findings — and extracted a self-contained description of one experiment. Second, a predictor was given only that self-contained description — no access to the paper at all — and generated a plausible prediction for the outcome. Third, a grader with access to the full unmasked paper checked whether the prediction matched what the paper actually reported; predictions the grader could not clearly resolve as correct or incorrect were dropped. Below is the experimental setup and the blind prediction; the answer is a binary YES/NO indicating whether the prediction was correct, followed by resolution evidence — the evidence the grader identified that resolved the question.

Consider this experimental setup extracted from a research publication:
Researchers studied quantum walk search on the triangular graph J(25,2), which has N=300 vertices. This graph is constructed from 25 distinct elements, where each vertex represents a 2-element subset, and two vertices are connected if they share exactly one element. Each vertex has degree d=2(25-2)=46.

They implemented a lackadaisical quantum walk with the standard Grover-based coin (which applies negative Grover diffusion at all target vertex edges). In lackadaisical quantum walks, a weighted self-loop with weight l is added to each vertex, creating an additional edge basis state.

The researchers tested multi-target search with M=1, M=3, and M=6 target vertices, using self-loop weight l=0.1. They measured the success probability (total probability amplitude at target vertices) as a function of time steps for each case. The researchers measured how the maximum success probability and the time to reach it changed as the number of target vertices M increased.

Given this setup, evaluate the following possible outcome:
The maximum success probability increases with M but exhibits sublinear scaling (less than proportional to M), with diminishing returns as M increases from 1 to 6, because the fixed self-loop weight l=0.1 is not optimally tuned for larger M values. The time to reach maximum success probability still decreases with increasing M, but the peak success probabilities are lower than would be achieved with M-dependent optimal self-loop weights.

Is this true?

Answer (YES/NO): NO